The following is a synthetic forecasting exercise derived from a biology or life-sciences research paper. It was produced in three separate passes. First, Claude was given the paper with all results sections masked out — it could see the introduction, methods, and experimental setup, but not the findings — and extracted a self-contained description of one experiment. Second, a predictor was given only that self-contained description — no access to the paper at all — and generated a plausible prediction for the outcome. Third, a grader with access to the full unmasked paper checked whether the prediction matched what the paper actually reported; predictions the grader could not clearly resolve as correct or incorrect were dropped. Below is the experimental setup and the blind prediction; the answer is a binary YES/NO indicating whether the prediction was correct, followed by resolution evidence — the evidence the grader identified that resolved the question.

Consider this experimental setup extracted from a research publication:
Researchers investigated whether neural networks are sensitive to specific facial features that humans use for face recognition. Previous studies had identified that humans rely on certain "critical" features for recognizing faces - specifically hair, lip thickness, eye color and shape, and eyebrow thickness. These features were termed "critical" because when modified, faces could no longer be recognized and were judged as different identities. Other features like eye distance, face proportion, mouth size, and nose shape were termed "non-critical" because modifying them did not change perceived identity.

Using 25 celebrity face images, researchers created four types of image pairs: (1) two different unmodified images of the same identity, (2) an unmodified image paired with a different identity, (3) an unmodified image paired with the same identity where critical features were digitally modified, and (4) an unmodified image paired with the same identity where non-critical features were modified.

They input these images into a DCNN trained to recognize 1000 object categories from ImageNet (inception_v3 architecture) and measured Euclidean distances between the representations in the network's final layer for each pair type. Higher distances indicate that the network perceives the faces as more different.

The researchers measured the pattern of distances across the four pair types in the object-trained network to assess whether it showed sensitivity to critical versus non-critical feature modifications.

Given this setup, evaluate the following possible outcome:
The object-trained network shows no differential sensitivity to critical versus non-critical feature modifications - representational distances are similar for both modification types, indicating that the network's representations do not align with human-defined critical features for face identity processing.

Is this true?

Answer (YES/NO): NO